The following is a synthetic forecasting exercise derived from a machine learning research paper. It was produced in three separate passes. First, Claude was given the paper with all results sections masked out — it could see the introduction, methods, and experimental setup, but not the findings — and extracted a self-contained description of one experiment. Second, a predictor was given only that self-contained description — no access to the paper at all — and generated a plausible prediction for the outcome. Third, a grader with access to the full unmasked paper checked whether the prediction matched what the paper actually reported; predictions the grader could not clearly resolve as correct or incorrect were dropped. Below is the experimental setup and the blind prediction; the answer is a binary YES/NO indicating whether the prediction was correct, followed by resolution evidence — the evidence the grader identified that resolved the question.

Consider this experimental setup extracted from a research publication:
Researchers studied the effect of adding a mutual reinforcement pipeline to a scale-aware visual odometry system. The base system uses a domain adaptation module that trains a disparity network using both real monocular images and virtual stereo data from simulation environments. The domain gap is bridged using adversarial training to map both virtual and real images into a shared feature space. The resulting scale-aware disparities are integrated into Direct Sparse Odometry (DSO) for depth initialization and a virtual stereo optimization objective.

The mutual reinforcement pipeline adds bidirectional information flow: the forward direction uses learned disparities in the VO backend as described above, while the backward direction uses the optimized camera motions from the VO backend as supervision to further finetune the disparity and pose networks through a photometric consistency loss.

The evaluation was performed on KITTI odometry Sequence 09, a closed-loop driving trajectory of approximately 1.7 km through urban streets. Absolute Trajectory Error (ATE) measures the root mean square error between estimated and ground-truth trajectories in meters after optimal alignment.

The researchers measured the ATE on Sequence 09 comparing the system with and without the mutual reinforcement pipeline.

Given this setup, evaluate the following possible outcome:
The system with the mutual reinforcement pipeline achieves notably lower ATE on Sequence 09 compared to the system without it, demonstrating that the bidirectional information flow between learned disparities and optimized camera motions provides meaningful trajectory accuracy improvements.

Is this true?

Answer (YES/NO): YES